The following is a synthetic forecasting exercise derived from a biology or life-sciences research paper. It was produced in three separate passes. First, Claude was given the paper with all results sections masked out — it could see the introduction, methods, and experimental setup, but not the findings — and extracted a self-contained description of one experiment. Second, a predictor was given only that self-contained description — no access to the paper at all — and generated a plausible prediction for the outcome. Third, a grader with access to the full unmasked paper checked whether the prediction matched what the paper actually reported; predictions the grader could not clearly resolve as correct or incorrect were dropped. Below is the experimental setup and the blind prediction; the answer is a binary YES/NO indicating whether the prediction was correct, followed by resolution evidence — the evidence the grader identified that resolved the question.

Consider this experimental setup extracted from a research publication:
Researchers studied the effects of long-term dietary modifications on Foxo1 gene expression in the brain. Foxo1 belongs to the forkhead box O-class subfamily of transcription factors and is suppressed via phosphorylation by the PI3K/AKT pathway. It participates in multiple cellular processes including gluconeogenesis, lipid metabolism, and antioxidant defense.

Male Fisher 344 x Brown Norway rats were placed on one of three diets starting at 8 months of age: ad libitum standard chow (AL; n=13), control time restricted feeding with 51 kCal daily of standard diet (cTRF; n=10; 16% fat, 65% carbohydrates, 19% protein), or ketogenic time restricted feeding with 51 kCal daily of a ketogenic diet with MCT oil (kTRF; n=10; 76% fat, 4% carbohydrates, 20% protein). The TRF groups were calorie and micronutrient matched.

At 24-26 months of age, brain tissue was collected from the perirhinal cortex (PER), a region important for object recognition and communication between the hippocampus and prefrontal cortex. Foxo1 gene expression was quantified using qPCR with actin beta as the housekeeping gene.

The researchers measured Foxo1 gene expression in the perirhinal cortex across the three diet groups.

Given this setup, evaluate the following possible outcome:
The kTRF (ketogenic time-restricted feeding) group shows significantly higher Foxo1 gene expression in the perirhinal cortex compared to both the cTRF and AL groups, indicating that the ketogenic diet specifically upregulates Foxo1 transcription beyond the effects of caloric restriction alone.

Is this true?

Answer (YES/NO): NO